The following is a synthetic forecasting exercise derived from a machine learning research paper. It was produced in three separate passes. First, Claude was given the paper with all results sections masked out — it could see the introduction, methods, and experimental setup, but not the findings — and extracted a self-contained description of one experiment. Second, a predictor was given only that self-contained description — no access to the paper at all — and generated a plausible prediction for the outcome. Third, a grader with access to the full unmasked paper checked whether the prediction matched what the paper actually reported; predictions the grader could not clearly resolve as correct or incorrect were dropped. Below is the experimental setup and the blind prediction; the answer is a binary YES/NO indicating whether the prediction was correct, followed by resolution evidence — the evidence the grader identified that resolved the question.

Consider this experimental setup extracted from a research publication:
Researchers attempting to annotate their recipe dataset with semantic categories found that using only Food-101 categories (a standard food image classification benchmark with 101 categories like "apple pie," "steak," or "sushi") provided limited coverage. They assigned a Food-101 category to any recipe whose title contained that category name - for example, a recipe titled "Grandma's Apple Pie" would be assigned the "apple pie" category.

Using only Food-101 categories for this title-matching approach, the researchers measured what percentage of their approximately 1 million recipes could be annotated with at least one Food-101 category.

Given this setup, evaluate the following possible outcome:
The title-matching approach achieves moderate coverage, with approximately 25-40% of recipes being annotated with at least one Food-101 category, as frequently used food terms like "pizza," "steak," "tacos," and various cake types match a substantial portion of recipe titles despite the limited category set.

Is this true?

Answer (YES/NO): NO